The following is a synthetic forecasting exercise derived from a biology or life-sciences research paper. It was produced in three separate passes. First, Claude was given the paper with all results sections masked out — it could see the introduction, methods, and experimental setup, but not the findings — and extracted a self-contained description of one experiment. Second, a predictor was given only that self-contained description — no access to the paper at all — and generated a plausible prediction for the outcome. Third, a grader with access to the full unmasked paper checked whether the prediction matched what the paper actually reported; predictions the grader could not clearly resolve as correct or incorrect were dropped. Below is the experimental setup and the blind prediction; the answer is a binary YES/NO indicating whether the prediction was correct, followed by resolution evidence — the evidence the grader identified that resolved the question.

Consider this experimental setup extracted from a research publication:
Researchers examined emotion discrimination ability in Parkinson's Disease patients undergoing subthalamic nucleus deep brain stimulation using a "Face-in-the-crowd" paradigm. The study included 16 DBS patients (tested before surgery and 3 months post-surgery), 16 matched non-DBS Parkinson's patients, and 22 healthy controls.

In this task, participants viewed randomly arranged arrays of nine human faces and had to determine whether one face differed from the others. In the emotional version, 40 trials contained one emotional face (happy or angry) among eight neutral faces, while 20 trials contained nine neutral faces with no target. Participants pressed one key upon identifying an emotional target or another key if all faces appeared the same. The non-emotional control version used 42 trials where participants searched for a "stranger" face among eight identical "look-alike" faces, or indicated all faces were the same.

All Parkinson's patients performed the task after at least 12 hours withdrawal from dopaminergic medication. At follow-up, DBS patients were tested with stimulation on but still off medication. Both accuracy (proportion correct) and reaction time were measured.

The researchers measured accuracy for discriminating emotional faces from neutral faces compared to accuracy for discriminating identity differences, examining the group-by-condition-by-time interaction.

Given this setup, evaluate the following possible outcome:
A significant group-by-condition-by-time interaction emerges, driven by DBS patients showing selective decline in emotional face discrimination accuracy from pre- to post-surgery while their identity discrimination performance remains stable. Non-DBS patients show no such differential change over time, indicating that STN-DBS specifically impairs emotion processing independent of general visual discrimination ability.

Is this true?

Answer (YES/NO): NO